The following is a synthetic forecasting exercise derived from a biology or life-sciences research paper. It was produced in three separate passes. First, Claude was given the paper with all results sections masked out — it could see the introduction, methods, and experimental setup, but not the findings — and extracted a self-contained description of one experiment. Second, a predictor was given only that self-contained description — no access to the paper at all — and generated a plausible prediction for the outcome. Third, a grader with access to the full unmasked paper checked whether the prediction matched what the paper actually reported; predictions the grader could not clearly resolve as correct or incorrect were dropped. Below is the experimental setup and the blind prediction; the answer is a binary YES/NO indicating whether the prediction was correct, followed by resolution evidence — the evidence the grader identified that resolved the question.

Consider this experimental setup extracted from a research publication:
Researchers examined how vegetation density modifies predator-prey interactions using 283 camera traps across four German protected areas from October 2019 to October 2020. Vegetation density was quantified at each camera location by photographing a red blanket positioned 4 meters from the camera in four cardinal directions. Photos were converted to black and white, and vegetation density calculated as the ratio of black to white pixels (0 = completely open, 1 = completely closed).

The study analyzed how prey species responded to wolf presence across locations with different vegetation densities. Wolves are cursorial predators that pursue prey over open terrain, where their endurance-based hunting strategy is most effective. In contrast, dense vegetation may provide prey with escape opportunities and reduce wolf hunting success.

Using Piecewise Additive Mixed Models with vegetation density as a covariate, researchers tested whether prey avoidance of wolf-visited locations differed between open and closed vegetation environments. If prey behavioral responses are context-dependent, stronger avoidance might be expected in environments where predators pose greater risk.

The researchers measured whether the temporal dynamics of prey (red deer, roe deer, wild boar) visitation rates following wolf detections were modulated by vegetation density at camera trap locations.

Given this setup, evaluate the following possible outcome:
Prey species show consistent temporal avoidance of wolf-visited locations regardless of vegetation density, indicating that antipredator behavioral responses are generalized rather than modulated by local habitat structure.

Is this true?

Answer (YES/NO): NO